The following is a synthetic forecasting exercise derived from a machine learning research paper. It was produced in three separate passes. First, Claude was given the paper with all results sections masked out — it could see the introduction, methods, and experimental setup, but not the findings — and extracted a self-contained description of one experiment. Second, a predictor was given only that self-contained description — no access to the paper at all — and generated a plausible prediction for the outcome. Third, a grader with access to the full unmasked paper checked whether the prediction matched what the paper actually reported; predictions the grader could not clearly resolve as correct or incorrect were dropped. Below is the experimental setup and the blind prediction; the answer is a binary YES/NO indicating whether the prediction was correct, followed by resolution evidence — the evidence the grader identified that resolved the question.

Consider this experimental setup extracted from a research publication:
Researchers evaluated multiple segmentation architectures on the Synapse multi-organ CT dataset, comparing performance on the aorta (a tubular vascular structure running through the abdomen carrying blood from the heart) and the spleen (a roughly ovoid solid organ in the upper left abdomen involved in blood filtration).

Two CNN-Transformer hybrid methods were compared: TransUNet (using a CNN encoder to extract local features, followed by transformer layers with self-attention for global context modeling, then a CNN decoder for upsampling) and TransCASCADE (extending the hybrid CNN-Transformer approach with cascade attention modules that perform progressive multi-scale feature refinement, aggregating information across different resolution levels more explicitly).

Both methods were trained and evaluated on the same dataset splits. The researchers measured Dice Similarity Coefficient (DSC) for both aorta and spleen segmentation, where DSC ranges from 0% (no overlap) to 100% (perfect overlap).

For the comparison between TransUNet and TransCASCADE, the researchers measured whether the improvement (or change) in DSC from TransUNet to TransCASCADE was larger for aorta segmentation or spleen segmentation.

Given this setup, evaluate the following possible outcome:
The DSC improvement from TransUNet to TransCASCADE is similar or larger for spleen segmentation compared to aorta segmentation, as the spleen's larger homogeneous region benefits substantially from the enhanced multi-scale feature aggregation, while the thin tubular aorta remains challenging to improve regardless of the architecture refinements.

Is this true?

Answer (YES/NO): YES